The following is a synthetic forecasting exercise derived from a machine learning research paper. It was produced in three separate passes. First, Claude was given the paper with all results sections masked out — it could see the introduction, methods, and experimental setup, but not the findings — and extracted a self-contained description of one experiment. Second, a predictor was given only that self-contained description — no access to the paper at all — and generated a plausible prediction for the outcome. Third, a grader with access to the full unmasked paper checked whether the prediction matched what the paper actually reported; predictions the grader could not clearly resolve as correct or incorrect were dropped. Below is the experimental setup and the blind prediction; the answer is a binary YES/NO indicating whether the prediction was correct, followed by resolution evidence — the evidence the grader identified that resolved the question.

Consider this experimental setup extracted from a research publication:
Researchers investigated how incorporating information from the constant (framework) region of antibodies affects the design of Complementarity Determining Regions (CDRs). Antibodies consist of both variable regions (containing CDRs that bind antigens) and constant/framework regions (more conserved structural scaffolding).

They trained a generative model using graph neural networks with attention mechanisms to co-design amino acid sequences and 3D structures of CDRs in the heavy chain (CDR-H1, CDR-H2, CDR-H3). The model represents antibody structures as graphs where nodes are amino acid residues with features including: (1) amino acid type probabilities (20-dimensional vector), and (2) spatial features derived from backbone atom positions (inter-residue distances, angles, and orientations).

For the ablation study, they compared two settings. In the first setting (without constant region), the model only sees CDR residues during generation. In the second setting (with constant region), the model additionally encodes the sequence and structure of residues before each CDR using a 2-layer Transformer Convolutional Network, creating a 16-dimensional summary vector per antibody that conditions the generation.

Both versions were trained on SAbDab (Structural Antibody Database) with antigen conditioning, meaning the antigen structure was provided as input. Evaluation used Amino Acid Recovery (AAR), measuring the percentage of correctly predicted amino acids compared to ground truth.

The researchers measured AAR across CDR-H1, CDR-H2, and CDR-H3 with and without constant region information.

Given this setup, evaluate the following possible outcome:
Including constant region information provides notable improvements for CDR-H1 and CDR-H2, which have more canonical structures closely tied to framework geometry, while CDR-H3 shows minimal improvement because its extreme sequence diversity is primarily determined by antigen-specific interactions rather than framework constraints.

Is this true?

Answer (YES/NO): NO